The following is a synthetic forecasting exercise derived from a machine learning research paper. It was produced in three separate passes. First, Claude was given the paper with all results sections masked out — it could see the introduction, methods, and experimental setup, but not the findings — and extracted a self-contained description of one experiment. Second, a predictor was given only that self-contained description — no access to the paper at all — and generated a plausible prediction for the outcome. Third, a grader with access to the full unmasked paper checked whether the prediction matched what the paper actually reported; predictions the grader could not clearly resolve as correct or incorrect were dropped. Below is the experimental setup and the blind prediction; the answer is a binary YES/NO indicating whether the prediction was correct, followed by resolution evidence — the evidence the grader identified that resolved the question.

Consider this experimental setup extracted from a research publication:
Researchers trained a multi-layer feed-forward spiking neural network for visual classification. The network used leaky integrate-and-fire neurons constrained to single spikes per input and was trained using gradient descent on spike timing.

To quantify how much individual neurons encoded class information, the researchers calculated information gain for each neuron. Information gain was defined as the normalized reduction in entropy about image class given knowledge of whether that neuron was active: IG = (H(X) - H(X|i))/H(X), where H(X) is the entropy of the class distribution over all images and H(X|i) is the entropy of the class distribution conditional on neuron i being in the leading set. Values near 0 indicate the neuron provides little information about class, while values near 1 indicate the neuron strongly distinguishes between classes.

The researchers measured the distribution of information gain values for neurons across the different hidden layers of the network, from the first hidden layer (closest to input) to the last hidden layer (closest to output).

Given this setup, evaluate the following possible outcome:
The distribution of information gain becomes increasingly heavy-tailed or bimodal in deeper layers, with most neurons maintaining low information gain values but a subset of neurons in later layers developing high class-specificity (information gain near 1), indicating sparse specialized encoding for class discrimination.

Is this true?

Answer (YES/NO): NO